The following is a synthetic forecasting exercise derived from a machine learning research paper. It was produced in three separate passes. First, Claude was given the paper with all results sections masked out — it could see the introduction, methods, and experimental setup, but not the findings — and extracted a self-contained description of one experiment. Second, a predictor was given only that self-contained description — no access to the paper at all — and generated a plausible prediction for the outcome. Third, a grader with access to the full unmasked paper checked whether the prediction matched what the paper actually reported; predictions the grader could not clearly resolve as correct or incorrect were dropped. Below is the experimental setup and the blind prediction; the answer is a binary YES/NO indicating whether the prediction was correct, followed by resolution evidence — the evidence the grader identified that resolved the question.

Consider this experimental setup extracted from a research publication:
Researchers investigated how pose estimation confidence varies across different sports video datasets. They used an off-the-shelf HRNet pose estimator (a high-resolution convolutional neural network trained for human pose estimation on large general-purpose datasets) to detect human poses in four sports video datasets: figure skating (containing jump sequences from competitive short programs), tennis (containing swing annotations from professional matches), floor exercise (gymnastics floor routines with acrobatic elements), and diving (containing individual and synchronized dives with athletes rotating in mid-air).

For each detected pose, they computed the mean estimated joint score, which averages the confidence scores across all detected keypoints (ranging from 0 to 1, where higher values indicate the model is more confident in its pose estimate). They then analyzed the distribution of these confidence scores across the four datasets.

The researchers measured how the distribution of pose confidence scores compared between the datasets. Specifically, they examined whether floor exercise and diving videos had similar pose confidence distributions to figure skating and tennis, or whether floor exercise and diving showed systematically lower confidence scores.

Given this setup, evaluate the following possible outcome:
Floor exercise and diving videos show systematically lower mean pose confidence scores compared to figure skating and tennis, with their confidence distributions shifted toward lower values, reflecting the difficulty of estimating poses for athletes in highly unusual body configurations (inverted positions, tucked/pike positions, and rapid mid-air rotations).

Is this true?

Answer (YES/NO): YES